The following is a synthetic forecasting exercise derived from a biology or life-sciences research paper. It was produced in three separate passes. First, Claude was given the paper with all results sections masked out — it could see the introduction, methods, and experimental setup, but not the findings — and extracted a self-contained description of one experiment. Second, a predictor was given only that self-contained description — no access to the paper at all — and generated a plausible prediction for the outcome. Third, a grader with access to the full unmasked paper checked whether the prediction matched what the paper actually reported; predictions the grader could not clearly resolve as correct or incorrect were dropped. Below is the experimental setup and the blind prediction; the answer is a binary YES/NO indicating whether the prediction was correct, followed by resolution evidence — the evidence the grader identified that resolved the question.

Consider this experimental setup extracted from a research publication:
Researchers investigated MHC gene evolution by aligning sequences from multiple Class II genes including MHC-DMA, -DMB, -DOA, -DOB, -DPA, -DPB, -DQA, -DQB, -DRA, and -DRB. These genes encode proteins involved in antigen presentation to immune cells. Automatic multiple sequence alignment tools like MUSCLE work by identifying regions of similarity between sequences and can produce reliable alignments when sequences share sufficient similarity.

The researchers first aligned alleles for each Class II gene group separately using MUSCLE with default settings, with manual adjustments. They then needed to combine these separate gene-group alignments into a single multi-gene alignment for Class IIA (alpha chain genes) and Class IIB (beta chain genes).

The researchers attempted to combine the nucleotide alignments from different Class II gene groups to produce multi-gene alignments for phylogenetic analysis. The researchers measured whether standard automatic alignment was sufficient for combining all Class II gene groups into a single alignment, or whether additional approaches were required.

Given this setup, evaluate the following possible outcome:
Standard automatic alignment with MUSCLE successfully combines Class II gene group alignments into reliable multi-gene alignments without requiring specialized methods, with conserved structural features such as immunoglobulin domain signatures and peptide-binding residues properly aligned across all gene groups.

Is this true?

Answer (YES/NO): NO